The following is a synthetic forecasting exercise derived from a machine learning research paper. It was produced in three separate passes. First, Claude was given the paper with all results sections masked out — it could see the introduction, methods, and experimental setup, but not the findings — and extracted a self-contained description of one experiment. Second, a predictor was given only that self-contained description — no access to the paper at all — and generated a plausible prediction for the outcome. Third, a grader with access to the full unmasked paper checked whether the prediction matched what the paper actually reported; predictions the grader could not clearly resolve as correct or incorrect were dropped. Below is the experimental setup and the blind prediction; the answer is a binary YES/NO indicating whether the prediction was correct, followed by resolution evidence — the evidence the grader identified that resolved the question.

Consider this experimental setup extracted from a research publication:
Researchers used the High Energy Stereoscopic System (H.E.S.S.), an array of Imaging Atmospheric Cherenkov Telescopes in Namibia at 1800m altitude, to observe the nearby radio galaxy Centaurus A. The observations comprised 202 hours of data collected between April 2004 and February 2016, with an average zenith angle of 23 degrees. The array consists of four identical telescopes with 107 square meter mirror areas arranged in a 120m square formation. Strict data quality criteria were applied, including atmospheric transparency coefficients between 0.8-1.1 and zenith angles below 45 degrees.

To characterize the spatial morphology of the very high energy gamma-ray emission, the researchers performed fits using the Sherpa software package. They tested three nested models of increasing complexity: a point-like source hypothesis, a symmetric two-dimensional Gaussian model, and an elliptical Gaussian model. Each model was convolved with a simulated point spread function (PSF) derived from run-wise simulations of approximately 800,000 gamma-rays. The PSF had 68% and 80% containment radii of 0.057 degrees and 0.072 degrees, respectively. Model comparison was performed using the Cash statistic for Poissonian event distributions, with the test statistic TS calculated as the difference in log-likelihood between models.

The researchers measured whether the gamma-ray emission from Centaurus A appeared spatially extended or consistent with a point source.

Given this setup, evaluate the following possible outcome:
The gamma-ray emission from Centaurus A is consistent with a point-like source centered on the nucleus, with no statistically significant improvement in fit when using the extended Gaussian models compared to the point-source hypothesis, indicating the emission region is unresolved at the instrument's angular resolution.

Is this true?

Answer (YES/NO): NO